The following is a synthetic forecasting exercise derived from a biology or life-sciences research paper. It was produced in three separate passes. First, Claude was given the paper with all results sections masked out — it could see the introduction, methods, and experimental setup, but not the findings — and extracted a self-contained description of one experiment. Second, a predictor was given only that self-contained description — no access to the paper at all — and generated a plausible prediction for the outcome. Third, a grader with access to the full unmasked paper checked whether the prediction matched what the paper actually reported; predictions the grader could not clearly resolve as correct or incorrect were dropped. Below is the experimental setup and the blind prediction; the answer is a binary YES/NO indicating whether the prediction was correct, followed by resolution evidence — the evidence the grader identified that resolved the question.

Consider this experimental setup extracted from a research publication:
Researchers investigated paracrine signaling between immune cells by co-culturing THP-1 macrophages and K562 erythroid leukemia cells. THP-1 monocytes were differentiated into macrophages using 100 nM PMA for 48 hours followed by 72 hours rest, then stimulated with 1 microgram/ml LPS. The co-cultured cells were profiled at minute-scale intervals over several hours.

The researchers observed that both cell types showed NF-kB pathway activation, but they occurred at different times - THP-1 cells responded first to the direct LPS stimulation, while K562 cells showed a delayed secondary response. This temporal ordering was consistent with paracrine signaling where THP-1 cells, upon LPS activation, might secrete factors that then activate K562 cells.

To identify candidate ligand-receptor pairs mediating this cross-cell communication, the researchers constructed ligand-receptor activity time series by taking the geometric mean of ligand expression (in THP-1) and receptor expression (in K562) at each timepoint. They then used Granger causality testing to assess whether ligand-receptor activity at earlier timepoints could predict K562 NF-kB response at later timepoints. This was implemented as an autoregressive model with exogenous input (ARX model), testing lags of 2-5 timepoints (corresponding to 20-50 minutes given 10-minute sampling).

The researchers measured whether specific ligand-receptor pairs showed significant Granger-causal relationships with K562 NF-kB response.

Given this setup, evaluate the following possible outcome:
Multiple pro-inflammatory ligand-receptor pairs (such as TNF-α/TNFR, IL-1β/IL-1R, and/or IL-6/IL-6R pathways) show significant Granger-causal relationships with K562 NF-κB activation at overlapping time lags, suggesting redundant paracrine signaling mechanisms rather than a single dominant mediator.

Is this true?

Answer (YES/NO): NO